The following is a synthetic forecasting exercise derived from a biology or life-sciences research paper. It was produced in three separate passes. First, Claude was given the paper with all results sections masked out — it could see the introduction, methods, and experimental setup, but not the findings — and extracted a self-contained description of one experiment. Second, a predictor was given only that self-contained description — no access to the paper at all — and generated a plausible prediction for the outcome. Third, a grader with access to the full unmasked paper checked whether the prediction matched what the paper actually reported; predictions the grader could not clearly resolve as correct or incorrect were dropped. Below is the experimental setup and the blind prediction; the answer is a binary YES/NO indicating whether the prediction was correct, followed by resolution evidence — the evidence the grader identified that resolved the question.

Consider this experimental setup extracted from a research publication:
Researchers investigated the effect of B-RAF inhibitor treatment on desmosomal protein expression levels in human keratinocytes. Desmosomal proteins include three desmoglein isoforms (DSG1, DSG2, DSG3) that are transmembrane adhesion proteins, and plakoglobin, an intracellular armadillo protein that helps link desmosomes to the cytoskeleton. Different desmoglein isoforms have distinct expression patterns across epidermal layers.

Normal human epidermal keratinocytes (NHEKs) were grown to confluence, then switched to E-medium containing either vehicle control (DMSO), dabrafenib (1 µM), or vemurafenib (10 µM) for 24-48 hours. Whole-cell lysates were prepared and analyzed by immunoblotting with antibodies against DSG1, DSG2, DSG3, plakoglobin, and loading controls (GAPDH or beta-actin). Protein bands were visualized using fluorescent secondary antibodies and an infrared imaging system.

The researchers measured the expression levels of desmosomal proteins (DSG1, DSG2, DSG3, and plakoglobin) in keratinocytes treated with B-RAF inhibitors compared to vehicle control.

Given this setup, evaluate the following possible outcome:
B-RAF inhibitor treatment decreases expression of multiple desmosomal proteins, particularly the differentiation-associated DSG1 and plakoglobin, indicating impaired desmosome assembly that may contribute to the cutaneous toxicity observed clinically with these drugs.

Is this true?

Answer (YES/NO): NO